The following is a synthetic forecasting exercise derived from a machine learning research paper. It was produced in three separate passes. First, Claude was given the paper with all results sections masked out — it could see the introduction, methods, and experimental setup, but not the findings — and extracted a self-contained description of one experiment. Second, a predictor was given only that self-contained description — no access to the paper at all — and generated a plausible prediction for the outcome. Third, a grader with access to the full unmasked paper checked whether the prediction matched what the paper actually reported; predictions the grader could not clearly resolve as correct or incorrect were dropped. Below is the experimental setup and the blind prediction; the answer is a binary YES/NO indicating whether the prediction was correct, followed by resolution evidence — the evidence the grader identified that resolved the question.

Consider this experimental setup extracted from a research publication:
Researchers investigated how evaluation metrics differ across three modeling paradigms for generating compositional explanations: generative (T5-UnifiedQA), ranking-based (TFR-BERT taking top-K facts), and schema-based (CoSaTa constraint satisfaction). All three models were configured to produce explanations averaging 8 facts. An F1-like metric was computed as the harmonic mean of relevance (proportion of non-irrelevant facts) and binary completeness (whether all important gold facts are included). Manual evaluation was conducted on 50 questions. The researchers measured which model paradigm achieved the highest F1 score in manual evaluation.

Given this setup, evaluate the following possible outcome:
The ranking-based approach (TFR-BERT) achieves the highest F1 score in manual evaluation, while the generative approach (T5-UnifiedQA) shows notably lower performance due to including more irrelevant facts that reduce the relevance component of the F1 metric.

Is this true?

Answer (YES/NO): NO